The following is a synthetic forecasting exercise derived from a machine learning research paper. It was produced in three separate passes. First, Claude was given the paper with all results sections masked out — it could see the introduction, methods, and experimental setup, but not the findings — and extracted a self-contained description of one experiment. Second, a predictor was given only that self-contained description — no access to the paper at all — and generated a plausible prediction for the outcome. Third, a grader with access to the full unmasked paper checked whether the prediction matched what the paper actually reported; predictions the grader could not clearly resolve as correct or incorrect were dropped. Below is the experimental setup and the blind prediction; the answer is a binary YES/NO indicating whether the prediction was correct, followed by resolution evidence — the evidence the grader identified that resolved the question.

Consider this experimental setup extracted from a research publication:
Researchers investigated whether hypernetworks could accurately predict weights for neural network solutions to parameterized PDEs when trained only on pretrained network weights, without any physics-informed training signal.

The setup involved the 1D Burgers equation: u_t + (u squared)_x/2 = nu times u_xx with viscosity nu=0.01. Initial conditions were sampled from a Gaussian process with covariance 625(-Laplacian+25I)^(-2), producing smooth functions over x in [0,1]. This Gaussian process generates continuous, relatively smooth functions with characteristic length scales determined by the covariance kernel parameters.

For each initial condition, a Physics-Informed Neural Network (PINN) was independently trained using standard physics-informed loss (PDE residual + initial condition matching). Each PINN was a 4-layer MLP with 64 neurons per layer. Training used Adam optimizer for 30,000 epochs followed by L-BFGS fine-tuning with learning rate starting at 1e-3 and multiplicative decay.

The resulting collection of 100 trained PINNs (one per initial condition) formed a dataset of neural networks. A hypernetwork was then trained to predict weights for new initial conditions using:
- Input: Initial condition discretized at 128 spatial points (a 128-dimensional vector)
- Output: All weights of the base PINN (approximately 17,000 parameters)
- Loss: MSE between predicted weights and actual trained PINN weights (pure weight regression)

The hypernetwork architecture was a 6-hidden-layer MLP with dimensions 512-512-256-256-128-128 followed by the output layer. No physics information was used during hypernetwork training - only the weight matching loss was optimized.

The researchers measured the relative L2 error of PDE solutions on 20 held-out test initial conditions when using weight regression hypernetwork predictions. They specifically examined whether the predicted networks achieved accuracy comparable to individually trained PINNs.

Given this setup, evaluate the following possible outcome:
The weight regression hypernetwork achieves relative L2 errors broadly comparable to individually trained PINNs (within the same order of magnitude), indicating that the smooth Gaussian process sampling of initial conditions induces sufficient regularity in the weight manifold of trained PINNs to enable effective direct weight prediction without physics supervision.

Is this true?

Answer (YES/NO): NO